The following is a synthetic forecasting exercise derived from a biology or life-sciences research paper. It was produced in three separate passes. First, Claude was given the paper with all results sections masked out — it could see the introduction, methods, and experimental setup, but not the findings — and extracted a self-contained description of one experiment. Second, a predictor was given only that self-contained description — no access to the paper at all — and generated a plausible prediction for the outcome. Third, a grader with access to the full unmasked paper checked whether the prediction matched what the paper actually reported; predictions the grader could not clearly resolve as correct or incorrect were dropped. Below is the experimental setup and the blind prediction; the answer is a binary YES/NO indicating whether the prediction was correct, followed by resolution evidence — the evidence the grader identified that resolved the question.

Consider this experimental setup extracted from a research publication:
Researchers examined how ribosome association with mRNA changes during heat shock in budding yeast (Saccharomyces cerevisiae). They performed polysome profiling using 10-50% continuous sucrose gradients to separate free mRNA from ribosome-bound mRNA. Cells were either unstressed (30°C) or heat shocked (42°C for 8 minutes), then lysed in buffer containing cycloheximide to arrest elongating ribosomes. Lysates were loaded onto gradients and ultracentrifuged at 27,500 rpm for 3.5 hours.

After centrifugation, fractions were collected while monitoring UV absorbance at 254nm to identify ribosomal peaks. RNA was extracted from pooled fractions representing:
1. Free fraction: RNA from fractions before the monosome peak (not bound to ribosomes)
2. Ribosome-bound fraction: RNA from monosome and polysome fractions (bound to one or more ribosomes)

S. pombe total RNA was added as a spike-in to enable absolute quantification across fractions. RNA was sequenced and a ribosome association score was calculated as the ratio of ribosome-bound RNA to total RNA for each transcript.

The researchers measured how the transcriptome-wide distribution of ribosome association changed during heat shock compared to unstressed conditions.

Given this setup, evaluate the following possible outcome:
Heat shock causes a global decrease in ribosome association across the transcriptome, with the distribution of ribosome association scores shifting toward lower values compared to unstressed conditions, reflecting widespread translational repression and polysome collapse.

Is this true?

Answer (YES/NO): NO